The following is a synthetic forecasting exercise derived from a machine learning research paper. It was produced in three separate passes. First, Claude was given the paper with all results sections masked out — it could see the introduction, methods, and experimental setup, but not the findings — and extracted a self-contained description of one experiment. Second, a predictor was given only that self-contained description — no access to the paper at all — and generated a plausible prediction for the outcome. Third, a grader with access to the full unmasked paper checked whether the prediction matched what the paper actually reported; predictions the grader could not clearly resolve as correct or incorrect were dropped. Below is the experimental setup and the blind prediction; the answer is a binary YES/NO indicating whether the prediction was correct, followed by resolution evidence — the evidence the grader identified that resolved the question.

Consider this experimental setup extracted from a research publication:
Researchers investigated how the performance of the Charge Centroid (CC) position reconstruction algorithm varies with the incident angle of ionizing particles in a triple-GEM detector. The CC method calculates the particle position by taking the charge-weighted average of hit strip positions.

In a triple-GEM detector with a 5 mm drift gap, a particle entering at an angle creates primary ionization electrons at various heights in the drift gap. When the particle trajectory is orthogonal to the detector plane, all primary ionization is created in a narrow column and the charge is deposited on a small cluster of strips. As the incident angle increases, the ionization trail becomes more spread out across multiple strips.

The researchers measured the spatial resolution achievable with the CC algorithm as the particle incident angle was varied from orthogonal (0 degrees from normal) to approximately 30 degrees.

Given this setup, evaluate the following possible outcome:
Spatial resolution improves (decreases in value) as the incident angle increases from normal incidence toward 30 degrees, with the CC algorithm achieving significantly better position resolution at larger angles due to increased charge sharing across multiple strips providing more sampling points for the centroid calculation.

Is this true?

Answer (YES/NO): NO